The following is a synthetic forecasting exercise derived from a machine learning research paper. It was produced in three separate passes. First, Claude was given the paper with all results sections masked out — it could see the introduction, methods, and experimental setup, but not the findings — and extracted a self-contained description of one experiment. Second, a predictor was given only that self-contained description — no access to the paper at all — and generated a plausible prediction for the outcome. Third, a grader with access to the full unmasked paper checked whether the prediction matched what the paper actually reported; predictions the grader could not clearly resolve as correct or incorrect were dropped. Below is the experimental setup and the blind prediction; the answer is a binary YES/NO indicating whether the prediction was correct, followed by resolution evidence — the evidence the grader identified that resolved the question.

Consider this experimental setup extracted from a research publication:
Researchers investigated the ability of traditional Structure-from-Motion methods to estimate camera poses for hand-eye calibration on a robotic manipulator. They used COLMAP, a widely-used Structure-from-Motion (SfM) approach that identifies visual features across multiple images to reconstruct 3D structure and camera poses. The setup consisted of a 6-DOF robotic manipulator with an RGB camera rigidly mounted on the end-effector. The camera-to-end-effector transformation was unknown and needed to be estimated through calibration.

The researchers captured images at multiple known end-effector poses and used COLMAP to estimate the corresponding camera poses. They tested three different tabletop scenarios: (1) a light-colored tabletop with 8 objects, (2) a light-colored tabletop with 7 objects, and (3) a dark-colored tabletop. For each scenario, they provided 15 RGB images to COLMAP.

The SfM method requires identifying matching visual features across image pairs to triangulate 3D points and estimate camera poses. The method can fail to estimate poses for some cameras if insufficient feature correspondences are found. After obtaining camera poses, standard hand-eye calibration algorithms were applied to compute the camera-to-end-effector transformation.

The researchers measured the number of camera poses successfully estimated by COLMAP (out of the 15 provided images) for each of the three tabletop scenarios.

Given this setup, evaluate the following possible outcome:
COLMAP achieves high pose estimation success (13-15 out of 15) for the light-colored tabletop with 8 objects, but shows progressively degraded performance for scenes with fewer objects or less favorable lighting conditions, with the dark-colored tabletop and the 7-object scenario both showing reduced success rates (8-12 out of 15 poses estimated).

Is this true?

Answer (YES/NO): NO